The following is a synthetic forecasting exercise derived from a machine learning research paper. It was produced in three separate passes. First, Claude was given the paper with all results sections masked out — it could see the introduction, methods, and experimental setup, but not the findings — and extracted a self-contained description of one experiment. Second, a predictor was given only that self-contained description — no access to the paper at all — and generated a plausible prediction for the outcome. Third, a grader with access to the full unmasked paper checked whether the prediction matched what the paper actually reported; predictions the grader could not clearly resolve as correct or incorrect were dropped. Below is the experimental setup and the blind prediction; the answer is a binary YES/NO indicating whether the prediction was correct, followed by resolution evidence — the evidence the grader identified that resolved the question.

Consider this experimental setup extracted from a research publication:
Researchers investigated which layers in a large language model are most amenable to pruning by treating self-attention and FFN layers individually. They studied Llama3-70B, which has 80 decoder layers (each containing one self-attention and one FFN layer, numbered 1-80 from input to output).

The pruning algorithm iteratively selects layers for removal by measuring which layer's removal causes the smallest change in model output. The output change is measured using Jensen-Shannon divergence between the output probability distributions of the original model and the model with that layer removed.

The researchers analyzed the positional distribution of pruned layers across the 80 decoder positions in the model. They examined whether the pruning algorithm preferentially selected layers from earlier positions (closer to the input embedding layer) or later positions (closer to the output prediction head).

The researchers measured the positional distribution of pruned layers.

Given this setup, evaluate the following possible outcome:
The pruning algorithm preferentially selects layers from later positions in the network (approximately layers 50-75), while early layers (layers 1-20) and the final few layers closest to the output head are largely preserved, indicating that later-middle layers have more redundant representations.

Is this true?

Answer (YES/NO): NO